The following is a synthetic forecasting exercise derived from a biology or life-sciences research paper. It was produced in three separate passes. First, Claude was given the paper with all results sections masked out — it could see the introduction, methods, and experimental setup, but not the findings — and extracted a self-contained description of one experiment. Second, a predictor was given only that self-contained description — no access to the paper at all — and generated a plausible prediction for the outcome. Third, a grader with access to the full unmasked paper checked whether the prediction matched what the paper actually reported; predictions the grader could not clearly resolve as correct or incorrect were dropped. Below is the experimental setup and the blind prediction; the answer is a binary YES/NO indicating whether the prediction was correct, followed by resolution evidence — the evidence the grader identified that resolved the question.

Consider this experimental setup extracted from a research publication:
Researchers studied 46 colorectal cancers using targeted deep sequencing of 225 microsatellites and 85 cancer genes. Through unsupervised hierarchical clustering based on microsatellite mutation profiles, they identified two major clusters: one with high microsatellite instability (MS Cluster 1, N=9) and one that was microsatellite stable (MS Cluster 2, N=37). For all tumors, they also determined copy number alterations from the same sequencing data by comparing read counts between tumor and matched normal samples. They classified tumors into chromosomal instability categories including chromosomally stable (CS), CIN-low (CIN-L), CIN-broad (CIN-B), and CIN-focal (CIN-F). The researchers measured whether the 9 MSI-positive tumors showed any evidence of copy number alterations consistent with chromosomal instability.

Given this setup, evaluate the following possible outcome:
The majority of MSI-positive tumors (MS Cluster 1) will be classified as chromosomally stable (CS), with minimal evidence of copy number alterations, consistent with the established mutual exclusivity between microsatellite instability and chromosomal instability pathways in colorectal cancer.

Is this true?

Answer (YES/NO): NO